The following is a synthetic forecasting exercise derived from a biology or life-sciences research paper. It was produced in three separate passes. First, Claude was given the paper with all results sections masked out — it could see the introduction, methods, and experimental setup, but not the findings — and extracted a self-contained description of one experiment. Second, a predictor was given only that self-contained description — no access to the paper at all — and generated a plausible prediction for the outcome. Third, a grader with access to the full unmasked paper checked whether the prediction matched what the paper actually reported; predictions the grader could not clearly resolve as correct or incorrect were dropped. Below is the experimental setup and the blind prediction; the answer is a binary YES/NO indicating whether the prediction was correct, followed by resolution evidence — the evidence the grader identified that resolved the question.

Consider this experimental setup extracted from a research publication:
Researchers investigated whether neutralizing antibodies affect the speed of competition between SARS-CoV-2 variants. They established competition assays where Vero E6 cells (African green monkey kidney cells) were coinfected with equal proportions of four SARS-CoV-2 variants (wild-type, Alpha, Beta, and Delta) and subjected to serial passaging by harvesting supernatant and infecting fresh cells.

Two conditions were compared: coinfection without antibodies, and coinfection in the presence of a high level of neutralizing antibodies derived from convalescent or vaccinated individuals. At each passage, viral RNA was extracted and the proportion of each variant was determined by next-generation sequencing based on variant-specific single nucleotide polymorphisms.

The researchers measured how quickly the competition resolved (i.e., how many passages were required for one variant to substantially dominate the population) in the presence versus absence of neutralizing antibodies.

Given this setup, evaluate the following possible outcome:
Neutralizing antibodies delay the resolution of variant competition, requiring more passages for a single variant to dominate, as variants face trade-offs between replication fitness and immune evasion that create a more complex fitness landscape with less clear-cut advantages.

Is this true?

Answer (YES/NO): NO